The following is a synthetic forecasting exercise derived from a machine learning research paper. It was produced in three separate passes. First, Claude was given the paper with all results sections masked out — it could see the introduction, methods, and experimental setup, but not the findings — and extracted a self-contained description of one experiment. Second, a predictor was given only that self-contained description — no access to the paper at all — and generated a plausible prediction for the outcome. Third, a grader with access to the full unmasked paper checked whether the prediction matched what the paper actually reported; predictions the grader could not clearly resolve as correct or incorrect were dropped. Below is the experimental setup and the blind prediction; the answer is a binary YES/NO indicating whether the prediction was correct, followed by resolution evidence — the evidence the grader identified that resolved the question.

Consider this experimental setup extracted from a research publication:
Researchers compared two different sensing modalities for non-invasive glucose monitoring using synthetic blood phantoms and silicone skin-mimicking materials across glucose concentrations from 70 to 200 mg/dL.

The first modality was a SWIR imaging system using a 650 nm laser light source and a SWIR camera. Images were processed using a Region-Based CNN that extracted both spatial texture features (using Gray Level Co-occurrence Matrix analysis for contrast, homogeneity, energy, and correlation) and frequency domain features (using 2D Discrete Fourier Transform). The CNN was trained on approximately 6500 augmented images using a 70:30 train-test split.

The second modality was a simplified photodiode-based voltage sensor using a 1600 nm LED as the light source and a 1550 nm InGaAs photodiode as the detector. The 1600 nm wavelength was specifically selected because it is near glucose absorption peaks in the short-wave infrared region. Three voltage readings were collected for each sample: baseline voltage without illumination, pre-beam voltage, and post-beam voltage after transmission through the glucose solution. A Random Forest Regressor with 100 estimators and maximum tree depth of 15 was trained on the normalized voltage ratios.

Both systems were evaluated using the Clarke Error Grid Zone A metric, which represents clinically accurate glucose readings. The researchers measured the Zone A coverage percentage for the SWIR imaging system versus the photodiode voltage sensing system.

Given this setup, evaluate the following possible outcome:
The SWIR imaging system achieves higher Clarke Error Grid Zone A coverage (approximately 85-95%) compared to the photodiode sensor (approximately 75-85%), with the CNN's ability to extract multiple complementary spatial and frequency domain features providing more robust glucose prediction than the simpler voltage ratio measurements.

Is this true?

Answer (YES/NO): NO